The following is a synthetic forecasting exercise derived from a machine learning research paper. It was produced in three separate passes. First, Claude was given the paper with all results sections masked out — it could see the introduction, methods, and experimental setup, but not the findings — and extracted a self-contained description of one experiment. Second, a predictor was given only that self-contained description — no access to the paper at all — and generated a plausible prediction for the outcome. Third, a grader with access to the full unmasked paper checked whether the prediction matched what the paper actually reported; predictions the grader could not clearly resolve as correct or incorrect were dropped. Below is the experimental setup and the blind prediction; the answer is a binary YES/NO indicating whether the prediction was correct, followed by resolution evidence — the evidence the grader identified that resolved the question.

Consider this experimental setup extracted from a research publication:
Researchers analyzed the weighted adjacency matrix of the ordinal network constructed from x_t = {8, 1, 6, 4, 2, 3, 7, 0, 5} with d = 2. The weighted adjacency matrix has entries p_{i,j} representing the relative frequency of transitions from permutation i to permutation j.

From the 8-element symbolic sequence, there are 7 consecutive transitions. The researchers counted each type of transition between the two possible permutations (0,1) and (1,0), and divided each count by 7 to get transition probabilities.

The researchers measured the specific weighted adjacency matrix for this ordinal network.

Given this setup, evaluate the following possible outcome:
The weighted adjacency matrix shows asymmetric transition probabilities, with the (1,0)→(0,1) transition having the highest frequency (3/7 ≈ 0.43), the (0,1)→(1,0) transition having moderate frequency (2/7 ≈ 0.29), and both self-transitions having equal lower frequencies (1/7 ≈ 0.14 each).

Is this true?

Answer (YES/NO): YES